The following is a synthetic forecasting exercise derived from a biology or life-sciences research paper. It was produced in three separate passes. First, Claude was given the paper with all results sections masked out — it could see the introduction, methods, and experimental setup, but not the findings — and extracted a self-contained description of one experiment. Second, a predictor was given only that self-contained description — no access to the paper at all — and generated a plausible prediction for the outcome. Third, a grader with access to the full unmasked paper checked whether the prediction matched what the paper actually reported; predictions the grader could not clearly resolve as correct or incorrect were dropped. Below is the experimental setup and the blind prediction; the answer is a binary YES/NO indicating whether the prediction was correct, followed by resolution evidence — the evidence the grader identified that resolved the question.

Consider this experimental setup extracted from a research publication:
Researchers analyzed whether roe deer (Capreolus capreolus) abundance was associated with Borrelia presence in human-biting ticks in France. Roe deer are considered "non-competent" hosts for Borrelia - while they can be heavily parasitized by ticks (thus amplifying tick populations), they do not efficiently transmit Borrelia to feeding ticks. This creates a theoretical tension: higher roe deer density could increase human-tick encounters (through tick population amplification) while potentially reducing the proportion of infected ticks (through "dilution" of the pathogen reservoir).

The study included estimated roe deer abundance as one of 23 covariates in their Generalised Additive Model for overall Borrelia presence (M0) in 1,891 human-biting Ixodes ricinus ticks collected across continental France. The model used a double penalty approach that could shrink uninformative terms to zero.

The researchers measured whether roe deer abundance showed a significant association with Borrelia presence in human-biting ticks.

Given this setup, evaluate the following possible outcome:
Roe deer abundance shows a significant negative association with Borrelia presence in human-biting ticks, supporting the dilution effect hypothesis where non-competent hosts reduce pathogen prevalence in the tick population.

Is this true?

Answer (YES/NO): NO